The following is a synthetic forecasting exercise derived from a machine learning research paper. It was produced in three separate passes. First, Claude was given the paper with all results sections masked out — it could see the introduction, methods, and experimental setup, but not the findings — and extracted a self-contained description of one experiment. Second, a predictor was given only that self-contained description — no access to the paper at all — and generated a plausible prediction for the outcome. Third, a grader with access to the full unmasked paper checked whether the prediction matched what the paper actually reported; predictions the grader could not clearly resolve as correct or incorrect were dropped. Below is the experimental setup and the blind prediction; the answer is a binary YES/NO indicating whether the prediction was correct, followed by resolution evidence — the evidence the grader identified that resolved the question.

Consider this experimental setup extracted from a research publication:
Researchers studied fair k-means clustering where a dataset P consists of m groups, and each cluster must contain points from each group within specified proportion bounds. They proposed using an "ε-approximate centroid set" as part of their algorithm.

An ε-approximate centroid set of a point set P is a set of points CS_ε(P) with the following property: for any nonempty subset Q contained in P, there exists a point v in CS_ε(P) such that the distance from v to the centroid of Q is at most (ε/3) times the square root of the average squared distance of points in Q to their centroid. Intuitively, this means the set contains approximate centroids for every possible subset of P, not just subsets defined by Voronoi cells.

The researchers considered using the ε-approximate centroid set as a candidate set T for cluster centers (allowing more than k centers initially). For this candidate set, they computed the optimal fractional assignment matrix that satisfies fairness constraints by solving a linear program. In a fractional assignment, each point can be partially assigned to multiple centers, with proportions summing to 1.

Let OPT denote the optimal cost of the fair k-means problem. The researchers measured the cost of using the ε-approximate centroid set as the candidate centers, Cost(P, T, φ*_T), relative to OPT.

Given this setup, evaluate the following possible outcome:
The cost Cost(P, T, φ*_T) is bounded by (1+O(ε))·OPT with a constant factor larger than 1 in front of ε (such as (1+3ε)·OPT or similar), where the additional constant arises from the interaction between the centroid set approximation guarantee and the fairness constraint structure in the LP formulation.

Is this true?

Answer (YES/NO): NO